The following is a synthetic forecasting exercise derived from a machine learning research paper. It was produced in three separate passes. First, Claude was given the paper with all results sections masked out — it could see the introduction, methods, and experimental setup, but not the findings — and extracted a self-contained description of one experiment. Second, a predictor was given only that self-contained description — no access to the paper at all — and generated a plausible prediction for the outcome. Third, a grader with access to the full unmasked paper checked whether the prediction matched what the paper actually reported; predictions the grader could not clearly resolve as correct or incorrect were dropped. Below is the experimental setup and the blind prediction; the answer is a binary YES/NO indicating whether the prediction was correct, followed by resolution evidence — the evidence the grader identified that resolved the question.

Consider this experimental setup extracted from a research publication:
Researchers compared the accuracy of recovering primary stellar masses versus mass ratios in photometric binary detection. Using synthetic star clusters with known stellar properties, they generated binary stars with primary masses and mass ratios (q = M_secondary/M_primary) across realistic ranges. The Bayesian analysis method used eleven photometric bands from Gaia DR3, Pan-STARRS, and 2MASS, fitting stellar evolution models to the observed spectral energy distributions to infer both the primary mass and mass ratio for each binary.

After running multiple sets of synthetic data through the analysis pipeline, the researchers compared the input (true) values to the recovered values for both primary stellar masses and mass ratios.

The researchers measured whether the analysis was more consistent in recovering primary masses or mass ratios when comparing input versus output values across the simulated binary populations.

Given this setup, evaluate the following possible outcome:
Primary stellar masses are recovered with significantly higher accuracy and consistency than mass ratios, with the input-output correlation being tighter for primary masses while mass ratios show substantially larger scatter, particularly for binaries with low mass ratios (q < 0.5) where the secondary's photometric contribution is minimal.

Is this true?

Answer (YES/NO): YES